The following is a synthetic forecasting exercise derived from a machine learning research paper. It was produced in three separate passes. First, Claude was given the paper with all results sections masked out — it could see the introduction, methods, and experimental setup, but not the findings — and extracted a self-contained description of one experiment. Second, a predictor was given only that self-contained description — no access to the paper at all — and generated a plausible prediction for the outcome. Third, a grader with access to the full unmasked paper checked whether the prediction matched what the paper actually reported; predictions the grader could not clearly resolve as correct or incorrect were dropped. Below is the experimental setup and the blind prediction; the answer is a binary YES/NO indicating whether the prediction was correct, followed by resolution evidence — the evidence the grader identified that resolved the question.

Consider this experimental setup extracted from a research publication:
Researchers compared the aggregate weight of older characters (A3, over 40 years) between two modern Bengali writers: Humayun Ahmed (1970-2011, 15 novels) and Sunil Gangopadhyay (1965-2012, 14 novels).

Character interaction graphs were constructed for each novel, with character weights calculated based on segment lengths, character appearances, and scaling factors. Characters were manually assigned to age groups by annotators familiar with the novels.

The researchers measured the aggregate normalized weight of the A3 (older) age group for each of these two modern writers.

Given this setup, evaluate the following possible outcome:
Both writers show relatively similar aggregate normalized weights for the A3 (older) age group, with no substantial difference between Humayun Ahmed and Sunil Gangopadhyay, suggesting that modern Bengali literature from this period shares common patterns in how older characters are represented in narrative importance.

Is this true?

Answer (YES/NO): NO